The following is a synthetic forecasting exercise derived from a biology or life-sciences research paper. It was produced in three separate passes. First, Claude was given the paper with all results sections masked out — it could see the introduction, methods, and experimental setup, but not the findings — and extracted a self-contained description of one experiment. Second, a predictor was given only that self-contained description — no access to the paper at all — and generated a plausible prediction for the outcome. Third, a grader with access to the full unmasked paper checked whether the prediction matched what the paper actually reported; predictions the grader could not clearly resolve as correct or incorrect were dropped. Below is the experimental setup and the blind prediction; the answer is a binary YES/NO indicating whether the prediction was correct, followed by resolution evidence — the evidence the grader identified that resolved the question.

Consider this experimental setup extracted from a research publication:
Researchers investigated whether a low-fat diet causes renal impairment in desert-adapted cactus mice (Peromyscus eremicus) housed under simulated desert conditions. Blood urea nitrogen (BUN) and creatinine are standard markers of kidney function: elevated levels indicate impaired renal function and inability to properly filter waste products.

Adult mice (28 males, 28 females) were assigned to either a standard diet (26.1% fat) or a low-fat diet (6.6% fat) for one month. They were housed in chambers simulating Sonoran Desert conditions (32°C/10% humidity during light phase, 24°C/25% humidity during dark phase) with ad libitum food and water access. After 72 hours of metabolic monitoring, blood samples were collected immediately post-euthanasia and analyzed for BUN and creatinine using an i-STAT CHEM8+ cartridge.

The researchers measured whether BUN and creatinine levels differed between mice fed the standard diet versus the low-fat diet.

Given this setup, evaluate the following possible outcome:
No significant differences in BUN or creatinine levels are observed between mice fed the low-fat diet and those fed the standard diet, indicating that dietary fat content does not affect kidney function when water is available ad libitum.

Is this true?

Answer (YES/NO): NO